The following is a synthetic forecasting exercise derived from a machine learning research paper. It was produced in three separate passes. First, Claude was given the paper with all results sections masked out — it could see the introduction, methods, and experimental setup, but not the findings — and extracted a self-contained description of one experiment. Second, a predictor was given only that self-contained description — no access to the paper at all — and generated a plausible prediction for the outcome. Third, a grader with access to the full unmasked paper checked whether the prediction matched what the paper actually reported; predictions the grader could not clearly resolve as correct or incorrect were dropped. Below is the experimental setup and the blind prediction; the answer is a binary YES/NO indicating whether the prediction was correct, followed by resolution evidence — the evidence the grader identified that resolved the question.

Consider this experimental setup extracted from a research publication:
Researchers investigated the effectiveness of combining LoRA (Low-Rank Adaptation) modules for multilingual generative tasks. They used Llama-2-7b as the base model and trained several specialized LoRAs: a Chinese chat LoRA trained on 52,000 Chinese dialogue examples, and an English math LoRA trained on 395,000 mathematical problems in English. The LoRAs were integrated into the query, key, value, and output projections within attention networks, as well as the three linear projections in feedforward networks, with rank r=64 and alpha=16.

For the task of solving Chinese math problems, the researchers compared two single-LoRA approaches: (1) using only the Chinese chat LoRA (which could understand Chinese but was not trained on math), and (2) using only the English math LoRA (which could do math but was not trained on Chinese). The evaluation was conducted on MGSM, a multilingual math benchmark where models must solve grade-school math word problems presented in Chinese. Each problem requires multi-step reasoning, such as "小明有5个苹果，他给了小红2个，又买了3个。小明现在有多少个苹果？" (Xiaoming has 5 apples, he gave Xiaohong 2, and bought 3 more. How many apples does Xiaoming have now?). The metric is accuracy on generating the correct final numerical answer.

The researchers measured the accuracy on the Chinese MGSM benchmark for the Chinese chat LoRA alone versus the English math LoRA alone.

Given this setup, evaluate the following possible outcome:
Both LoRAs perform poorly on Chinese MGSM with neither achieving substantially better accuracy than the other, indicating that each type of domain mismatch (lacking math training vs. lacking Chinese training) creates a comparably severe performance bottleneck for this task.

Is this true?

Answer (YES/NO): NO